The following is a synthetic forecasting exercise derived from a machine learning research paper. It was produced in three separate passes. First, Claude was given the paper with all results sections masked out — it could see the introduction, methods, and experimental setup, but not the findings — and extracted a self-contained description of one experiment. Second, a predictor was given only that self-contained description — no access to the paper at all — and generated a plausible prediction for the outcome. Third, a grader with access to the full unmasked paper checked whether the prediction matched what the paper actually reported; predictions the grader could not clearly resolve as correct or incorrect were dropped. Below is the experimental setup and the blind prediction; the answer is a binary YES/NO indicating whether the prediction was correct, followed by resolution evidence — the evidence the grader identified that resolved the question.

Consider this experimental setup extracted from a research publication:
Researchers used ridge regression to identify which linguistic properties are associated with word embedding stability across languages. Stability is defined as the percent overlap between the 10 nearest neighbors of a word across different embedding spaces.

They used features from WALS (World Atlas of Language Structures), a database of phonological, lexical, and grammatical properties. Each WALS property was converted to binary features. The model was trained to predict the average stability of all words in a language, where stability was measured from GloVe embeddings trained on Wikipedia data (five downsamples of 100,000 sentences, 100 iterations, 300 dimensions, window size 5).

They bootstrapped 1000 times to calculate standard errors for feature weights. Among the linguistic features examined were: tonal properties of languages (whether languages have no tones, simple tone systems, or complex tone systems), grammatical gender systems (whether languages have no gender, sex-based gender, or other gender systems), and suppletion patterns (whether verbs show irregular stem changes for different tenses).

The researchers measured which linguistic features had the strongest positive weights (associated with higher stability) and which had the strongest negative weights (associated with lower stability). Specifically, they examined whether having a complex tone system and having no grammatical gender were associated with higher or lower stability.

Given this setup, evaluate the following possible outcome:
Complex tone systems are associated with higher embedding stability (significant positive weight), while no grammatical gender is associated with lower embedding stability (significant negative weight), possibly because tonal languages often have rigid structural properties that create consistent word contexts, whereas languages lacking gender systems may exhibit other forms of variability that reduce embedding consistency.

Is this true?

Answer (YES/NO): NO